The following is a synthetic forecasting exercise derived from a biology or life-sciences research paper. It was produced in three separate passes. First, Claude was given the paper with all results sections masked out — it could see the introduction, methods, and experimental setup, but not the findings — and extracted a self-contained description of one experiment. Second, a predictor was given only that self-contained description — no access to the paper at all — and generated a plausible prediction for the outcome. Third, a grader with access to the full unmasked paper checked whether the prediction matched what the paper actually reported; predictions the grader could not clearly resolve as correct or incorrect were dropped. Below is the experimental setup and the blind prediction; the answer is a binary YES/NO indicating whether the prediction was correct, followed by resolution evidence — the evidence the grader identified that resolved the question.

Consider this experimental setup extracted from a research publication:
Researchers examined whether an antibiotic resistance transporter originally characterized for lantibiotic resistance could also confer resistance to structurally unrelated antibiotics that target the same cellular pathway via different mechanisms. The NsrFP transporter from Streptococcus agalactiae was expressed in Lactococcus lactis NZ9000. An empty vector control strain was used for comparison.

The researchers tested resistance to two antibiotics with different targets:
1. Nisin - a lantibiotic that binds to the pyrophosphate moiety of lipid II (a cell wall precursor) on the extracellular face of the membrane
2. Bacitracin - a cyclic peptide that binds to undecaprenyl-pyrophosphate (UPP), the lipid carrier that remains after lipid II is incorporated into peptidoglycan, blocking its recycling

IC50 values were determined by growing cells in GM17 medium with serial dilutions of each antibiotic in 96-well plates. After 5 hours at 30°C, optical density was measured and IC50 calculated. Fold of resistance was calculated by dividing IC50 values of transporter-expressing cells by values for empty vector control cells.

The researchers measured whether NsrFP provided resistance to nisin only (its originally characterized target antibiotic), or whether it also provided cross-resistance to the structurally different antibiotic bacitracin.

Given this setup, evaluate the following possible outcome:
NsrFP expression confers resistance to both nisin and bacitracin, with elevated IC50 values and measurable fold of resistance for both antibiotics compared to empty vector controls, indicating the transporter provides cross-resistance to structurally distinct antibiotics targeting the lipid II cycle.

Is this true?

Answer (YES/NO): YES